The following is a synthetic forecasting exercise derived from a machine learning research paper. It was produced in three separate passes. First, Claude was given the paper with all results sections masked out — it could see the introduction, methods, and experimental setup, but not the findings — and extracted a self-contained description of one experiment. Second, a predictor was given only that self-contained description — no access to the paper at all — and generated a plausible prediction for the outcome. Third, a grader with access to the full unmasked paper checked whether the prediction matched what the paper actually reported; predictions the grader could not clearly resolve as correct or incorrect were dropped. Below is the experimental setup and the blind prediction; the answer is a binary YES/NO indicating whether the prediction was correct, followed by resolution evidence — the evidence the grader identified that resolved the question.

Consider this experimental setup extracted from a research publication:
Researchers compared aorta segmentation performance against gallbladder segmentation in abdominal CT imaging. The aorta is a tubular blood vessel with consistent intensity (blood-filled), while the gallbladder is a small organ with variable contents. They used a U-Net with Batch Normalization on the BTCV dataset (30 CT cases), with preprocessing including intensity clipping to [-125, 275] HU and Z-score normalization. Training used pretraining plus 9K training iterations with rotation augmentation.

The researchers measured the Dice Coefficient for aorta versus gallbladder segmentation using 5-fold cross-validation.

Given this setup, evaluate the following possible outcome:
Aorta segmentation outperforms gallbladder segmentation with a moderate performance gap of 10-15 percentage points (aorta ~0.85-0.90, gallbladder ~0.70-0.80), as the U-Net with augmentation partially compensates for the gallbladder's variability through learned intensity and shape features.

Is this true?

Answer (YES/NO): NO